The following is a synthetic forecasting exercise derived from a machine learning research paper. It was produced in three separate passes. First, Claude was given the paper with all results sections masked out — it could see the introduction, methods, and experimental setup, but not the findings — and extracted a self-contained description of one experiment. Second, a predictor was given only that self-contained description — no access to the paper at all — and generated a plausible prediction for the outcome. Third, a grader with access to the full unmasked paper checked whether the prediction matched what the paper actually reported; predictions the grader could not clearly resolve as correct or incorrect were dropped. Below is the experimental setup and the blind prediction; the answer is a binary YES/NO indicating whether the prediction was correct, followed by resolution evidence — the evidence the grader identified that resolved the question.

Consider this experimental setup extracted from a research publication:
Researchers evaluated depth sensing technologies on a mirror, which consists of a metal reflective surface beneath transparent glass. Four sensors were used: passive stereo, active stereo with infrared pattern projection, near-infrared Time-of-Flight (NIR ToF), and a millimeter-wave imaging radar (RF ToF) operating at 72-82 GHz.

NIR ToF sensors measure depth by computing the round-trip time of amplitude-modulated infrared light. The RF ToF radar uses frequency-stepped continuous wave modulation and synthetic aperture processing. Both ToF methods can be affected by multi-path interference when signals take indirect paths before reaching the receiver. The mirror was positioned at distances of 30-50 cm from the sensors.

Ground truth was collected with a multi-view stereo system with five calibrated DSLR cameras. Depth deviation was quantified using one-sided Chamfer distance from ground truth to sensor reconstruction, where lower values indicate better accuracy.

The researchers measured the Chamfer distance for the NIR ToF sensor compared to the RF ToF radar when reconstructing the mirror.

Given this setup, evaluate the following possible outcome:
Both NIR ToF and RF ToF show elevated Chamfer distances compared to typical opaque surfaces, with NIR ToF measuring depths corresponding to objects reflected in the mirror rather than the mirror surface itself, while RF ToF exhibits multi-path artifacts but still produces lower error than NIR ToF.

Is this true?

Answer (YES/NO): NO